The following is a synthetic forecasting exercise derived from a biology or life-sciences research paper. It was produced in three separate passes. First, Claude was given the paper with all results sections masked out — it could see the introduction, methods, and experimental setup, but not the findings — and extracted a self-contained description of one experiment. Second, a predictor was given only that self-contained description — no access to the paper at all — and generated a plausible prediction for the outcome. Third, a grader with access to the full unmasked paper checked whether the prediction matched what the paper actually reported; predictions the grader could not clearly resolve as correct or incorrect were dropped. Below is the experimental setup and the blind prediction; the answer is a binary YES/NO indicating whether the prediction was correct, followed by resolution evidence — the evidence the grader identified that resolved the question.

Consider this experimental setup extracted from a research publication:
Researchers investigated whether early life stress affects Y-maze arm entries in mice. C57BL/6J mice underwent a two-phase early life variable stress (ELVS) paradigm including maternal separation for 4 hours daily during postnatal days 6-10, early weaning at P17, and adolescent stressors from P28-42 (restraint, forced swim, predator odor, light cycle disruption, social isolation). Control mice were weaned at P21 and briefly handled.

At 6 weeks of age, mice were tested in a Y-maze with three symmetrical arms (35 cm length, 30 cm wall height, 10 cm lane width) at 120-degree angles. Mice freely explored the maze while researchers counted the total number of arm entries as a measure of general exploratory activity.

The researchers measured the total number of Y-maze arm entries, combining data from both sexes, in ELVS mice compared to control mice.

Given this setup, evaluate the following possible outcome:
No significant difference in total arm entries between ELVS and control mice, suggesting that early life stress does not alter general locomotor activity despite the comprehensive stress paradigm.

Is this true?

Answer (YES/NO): NO